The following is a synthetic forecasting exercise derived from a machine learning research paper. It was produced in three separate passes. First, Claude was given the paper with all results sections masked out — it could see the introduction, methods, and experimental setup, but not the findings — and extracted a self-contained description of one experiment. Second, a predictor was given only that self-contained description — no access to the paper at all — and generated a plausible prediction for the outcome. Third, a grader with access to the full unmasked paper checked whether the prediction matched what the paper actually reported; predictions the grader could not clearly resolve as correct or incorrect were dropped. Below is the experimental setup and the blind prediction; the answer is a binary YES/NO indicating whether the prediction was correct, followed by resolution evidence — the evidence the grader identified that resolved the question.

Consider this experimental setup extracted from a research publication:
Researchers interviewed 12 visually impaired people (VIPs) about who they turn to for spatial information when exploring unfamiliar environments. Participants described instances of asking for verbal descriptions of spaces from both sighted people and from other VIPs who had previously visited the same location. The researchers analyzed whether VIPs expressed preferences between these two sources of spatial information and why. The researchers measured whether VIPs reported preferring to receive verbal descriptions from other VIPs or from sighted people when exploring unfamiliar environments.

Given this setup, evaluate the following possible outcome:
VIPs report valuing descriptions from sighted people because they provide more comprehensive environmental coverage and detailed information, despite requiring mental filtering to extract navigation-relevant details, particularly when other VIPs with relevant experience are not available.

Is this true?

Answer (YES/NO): NO